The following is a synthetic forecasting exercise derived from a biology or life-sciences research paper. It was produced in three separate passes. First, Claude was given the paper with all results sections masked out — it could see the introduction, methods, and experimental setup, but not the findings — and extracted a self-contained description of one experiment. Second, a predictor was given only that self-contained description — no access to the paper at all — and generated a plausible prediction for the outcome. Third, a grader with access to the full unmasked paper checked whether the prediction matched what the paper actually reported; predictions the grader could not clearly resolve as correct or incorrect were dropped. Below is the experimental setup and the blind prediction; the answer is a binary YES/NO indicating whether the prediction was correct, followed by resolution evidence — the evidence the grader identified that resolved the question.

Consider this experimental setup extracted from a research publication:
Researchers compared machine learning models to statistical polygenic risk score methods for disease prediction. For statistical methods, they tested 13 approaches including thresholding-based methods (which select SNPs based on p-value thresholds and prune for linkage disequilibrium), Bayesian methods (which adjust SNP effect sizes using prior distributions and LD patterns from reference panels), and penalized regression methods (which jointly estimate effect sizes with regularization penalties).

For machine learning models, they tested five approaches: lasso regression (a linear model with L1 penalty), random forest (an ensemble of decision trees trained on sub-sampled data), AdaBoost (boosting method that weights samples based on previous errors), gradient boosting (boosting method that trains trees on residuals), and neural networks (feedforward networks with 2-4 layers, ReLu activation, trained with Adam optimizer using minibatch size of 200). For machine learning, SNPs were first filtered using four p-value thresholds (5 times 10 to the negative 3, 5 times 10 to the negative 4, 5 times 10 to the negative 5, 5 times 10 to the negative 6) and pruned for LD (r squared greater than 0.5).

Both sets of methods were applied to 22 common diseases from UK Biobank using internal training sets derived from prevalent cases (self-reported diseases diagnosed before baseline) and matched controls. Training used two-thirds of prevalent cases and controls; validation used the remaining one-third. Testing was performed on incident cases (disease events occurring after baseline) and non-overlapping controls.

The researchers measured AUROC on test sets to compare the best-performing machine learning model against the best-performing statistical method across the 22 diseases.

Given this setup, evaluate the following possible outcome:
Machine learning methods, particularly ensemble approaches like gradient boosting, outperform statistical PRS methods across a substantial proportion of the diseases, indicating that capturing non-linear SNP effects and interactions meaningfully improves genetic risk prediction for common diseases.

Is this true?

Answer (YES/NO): NO